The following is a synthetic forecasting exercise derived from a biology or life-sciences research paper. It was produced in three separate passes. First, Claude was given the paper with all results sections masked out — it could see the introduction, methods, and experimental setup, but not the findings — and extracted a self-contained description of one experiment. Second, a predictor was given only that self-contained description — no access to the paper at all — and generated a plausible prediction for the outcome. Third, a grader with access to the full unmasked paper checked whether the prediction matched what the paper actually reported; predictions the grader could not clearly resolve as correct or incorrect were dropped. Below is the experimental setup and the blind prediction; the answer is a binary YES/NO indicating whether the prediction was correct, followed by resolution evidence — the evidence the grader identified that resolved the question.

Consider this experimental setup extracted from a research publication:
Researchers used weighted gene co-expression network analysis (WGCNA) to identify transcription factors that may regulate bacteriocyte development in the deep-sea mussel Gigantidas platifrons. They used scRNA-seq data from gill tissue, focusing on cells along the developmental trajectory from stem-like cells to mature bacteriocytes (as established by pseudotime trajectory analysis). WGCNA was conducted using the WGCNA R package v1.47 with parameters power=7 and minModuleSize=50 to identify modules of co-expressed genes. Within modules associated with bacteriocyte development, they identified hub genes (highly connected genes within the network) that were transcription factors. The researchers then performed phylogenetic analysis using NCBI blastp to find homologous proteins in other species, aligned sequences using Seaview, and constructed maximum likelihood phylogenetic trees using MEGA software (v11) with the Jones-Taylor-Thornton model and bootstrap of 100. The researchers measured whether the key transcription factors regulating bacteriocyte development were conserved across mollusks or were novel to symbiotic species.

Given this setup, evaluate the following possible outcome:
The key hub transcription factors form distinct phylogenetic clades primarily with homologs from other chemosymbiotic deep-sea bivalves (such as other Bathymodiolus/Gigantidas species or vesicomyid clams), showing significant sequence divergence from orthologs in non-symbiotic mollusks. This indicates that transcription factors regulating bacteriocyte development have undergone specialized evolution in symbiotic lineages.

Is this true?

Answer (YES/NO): NO